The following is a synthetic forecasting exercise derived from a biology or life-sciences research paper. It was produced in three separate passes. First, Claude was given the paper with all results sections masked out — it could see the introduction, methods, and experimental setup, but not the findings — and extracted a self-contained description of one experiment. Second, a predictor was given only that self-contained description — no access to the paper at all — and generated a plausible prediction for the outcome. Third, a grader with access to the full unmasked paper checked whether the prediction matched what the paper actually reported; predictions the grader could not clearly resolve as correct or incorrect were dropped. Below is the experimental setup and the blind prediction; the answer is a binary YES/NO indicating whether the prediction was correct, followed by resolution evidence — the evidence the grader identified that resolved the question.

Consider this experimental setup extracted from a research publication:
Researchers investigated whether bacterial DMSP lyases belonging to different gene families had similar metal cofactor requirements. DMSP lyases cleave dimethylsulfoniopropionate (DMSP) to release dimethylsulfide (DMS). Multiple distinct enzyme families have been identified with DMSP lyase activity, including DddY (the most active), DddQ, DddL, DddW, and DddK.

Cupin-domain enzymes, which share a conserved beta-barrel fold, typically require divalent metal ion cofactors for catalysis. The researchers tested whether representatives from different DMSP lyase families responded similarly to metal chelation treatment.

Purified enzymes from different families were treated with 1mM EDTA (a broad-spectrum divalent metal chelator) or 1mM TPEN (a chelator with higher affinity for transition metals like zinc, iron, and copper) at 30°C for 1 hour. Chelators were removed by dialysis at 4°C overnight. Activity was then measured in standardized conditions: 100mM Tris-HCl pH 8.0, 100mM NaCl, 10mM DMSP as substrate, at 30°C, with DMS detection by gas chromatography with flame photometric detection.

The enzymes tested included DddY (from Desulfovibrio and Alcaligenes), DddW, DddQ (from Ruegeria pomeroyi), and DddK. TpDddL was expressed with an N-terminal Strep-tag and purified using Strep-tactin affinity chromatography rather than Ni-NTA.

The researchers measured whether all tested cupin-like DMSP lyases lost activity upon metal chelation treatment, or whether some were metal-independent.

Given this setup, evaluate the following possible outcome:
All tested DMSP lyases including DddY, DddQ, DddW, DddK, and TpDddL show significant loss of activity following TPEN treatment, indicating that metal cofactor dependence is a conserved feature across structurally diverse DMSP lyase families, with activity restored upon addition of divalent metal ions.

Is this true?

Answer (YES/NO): NO